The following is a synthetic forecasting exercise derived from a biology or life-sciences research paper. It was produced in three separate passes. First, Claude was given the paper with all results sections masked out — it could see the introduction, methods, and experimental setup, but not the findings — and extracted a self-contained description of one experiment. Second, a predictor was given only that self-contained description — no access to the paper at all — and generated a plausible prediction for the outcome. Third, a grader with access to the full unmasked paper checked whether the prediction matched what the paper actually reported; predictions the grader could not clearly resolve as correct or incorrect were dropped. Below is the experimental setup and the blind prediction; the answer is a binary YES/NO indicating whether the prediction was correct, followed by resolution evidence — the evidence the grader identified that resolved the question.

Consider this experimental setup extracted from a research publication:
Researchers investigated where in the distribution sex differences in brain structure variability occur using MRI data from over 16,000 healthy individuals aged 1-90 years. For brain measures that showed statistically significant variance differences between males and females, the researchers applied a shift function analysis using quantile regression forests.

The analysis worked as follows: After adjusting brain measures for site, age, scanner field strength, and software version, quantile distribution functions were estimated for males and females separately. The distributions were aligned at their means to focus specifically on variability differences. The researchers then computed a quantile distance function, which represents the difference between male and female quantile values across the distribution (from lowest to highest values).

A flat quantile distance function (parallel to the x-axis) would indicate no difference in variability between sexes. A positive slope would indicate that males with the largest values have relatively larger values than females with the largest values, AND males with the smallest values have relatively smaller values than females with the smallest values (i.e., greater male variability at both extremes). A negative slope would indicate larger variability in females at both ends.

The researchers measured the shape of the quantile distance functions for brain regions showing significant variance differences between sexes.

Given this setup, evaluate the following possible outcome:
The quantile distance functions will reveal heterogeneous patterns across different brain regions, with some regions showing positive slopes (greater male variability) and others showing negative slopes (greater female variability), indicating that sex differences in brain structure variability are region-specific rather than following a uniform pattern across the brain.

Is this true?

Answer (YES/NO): NO